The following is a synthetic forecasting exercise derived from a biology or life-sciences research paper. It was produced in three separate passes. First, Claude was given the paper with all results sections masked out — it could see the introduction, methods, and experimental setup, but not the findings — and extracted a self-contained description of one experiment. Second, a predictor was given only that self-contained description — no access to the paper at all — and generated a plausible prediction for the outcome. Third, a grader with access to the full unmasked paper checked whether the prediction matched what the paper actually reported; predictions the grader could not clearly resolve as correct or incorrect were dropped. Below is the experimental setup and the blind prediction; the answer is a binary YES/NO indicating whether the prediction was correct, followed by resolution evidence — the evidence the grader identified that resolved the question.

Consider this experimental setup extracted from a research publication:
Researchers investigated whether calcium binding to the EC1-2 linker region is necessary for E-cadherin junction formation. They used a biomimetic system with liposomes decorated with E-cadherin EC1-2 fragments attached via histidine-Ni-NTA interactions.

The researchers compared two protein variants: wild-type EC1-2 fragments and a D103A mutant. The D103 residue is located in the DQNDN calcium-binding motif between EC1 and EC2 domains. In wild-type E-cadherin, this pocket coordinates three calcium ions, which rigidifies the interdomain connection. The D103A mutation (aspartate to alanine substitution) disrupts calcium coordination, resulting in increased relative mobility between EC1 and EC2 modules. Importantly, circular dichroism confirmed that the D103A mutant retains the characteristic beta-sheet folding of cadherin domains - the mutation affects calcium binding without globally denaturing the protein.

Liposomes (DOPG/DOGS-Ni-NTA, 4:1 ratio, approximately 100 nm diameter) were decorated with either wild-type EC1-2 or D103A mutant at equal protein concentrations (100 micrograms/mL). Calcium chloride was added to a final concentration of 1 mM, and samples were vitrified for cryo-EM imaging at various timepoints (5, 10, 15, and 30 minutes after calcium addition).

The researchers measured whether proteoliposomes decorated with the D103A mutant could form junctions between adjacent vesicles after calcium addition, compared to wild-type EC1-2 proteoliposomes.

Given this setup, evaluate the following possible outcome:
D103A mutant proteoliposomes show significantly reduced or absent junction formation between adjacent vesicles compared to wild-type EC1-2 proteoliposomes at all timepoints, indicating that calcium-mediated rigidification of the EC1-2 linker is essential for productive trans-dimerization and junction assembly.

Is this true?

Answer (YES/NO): YES